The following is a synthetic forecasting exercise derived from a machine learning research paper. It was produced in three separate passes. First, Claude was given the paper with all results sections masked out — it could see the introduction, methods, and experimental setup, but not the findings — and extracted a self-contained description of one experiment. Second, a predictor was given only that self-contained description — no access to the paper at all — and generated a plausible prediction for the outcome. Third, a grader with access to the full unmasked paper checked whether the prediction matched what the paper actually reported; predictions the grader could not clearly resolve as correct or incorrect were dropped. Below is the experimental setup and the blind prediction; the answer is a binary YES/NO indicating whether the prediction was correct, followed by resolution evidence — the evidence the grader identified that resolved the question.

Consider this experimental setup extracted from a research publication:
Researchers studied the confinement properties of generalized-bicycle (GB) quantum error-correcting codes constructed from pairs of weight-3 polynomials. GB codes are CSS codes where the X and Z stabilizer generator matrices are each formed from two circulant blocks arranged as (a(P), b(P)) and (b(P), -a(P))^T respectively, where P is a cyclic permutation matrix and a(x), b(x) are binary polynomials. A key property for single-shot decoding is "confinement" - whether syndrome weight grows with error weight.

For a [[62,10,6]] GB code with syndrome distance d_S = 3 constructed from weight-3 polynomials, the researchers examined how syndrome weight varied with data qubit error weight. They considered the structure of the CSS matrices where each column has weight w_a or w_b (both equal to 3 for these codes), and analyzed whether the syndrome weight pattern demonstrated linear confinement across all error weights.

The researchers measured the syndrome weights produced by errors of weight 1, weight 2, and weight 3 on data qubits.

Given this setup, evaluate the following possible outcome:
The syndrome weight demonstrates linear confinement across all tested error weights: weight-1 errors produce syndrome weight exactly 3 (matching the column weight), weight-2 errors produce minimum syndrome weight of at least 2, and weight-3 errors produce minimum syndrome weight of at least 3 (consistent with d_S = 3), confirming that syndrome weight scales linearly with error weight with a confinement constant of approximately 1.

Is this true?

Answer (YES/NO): NO